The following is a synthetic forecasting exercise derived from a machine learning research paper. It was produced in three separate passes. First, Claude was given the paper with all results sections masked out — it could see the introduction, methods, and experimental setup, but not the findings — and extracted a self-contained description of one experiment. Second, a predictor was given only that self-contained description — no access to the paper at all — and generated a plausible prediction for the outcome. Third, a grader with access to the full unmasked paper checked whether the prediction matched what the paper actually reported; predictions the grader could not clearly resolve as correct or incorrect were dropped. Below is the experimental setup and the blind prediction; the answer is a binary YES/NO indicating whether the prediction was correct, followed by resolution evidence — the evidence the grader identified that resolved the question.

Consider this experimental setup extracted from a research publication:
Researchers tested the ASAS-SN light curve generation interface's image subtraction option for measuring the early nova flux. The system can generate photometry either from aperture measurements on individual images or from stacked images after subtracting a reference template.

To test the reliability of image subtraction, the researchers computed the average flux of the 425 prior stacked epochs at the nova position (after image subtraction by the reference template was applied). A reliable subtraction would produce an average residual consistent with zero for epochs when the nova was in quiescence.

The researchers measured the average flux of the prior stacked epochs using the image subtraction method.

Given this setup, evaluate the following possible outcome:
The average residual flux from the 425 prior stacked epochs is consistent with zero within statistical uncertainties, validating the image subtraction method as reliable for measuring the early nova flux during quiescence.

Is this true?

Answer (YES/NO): NO